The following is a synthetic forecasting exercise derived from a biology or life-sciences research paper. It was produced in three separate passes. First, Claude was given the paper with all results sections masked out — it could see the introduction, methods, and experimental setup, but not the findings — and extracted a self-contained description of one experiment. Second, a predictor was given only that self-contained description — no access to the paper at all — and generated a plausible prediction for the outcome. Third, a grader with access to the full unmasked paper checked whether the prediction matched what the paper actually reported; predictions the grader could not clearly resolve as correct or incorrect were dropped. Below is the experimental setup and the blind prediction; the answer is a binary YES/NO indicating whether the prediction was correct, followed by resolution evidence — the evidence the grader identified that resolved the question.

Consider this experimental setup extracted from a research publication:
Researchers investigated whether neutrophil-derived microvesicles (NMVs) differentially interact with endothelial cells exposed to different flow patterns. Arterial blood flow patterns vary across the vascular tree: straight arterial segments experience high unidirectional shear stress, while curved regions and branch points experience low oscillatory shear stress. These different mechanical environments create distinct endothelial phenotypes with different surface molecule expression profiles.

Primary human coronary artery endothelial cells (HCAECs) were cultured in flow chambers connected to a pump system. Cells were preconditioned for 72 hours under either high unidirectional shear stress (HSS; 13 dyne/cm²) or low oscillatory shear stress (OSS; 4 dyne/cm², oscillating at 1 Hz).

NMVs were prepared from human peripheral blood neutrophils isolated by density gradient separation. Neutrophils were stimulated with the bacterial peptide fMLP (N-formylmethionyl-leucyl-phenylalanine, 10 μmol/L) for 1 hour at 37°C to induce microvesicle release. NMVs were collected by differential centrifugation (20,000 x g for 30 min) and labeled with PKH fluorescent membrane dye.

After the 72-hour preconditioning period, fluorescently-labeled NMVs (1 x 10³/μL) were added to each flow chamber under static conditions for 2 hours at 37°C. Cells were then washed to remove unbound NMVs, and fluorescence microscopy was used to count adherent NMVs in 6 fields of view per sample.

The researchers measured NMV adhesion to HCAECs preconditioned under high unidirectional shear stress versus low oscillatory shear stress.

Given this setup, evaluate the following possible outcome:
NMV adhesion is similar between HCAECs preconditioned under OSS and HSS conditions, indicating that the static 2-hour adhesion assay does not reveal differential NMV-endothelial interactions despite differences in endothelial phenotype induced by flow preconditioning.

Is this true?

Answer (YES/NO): NO